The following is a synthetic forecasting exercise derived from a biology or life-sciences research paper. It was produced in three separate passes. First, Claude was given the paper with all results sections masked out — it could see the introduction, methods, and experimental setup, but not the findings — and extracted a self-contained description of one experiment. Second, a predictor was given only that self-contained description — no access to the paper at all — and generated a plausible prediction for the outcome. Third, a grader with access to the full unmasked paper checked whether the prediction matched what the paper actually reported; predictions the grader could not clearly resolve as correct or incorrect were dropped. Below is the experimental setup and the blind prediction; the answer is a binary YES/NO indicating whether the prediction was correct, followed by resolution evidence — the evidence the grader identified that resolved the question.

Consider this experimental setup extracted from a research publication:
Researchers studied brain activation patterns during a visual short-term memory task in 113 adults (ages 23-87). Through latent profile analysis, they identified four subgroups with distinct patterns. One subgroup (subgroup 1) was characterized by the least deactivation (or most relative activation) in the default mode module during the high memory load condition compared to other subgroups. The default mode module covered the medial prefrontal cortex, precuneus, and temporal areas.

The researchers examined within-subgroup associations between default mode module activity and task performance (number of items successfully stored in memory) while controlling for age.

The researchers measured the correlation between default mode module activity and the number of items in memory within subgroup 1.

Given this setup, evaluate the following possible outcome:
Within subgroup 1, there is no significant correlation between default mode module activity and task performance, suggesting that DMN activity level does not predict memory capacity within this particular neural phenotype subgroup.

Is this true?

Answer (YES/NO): NO